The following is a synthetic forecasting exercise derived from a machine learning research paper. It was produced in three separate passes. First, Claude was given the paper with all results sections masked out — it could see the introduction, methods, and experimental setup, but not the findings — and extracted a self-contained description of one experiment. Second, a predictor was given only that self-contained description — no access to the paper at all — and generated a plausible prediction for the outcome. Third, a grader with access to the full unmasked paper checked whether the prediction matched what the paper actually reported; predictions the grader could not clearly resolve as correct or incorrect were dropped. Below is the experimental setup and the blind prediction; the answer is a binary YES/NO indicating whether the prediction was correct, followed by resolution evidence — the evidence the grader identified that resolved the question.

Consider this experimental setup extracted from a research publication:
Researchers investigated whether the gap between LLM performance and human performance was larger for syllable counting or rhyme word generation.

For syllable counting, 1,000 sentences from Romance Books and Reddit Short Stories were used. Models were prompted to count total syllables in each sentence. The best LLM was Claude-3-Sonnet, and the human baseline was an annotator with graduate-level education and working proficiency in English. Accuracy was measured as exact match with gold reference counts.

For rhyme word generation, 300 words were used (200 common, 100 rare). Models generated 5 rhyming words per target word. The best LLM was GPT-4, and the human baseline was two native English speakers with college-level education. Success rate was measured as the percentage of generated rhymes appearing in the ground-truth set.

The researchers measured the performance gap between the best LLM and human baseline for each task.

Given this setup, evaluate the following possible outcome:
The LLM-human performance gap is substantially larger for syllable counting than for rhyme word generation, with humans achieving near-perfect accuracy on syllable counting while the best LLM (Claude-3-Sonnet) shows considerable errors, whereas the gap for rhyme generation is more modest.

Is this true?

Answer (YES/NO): YES